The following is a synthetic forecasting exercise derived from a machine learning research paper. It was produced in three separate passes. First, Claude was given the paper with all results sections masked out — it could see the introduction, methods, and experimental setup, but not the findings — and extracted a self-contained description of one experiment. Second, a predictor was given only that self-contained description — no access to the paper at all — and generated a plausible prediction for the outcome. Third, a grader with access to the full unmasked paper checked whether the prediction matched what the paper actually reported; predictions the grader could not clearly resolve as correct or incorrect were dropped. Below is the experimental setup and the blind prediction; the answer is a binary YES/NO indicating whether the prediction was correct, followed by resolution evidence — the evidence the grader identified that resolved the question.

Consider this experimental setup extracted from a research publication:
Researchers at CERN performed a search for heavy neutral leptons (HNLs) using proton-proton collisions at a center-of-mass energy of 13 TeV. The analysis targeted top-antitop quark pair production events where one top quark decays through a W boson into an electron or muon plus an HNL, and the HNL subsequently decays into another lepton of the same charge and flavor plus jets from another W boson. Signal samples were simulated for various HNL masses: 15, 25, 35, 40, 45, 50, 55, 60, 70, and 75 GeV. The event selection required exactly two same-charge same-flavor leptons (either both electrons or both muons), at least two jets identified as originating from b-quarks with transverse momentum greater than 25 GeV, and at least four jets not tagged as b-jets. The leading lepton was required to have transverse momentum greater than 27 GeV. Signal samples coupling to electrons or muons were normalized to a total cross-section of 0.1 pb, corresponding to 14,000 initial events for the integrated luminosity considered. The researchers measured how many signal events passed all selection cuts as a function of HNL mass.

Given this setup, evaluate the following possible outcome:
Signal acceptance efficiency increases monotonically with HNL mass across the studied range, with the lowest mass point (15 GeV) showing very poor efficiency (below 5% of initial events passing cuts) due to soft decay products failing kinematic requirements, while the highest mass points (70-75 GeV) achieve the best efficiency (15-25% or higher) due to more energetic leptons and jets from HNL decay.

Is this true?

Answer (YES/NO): NO